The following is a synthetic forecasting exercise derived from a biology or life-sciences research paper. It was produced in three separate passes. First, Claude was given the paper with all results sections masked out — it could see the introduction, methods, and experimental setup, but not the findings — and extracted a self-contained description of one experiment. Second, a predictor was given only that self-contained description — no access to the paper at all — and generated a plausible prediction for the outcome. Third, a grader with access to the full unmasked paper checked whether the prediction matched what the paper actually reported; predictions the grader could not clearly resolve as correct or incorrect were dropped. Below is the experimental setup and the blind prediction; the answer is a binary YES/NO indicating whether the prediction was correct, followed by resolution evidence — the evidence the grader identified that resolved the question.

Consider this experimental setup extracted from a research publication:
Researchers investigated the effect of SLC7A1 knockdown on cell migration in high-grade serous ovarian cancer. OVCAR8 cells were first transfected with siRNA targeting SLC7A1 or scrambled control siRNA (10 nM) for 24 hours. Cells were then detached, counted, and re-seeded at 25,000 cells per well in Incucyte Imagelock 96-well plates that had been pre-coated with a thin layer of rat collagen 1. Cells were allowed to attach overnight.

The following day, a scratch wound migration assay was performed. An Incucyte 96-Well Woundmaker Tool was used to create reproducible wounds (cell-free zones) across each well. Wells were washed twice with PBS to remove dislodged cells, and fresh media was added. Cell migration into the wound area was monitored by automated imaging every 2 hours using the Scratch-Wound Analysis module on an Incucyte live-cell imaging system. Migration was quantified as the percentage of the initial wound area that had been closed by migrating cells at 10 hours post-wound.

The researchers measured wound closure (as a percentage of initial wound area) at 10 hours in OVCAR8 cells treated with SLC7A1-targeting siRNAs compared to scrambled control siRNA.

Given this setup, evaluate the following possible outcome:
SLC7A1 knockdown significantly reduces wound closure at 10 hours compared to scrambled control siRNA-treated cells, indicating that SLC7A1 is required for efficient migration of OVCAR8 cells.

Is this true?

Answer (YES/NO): YES